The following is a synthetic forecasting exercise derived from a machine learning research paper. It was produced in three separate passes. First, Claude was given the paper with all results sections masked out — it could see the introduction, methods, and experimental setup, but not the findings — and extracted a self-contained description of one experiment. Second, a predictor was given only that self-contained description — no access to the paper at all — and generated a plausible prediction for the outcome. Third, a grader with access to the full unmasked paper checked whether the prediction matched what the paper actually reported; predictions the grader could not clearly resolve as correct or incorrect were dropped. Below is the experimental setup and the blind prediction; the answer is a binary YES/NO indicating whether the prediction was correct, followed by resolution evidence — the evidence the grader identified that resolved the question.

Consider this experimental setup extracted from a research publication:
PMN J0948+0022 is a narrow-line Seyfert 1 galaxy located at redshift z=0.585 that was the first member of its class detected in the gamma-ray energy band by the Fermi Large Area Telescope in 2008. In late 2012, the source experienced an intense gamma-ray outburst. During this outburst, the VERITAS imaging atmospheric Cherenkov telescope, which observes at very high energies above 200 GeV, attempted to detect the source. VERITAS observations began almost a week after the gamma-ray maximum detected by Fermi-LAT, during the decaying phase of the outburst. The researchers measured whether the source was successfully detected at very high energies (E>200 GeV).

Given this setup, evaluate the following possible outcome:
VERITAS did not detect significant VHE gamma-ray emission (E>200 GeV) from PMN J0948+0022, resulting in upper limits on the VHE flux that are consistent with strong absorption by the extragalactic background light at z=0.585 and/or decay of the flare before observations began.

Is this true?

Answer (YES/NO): YES